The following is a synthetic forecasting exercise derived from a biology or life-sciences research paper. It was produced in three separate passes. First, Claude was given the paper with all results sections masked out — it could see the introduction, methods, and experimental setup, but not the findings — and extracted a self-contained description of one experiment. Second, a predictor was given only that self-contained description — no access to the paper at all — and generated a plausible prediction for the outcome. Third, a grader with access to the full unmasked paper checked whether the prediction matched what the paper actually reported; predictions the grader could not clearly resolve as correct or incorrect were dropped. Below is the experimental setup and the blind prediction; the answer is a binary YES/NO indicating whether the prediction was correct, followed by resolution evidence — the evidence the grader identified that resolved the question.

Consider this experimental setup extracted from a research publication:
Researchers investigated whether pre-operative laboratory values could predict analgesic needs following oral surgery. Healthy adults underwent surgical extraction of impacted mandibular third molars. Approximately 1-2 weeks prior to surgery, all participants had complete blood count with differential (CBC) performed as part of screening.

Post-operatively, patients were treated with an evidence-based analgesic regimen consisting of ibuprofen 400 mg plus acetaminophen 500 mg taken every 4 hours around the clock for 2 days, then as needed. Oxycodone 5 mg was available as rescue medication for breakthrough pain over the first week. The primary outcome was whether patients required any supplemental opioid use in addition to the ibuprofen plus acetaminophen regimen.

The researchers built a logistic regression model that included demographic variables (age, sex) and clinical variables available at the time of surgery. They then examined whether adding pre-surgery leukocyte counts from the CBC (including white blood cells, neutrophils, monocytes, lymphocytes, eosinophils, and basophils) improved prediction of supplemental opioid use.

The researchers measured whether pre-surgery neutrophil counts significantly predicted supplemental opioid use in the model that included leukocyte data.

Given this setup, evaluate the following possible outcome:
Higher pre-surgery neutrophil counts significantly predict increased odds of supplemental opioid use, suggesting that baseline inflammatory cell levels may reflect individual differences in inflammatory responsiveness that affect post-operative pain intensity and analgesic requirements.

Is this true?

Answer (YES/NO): NO